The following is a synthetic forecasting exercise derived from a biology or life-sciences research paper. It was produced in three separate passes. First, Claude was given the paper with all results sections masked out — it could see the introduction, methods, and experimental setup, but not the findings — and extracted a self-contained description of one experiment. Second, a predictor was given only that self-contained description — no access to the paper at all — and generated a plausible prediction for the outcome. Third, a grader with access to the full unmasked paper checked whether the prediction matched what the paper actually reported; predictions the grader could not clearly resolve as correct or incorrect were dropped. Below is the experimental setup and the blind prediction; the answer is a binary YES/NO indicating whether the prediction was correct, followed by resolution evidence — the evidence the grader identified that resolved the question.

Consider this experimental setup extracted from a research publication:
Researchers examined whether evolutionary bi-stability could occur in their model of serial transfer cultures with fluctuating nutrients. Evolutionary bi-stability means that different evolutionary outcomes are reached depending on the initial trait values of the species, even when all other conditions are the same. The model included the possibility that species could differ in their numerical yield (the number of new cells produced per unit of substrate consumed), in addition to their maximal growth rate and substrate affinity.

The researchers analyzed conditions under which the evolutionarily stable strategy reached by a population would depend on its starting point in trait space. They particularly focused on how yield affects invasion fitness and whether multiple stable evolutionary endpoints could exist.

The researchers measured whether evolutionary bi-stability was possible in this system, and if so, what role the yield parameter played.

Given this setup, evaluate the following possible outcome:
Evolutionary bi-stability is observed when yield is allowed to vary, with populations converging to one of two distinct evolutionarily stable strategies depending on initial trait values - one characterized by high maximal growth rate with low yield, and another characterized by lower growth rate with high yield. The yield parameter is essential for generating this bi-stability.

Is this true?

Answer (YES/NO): NO